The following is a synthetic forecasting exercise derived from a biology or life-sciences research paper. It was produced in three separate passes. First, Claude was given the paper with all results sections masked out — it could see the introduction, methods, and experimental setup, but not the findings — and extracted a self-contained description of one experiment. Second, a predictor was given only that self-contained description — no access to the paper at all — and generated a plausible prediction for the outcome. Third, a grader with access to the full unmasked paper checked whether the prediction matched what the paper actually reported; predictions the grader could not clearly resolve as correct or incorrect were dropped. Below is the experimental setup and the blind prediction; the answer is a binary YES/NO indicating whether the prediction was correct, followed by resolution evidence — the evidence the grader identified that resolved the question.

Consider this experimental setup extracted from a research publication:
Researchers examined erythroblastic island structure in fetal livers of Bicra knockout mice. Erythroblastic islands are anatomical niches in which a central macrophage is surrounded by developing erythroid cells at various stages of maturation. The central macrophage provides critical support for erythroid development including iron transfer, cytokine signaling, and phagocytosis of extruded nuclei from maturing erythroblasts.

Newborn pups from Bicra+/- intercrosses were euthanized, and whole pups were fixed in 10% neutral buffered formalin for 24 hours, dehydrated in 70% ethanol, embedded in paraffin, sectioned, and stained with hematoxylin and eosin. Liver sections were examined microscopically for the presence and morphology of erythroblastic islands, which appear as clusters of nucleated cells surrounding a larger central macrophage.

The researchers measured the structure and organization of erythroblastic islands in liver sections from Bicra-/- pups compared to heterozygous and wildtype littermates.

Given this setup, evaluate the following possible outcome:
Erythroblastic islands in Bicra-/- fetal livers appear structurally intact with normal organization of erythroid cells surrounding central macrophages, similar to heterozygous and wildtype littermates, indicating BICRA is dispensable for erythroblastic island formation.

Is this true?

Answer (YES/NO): NO